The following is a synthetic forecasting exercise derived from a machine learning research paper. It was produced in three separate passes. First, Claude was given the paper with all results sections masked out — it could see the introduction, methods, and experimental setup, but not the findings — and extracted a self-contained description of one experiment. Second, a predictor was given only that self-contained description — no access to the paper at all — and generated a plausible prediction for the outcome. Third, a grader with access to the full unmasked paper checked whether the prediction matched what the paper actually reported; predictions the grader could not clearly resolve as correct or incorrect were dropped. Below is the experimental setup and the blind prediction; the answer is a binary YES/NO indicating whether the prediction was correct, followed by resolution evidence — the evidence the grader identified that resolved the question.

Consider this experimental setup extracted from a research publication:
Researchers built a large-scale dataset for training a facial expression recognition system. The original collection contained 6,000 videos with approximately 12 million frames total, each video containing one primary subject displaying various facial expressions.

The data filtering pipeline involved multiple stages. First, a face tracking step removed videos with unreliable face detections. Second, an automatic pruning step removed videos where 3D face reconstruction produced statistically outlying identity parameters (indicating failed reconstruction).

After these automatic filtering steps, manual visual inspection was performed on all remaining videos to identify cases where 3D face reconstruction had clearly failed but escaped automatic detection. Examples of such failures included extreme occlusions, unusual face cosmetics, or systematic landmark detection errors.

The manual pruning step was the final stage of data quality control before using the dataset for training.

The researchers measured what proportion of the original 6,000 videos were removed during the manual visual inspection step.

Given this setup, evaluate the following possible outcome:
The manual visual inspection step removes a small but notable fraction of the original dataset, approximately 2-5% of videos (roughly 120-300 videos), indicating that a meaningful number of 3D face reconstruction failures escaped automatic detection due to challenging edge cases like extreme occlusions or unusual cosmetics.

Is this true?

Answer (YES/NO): YES